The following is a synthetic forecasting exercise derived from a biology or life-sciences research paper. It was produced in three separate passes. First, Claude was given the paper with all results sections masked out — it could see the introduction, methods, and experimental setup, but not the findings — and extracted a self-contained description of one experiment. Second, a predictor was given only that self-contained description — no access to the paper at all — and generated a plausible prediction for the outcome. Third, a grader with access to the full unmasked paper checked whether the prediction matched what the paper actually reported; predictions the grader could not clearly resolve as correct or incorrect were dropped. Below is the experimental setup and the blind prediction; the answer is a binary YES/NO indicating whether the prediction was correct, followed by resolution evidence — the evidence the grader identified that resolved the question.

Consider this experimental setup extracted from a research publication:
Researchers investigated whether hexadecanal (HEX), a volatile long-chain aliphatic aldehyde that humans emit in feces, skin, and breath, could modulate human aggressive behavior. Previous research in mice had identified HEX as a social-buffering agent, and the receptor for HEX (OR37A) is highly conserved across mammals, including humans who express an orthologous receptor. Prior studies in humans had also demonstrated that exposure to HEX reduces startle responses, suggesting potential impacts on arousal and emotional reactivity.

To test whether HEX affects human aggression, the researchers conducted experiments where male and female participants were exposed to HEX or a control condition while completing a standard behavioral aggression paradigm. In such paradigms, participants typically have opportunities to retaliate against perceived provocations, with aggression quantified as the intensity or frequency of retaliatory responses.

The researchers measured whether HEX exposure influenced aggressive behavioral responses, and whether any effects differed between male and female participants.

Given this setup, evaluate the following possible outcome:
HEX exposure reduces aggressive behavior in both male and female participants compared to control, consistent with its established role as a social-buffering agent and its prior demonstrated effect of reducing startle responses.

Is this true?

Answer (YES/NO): NO